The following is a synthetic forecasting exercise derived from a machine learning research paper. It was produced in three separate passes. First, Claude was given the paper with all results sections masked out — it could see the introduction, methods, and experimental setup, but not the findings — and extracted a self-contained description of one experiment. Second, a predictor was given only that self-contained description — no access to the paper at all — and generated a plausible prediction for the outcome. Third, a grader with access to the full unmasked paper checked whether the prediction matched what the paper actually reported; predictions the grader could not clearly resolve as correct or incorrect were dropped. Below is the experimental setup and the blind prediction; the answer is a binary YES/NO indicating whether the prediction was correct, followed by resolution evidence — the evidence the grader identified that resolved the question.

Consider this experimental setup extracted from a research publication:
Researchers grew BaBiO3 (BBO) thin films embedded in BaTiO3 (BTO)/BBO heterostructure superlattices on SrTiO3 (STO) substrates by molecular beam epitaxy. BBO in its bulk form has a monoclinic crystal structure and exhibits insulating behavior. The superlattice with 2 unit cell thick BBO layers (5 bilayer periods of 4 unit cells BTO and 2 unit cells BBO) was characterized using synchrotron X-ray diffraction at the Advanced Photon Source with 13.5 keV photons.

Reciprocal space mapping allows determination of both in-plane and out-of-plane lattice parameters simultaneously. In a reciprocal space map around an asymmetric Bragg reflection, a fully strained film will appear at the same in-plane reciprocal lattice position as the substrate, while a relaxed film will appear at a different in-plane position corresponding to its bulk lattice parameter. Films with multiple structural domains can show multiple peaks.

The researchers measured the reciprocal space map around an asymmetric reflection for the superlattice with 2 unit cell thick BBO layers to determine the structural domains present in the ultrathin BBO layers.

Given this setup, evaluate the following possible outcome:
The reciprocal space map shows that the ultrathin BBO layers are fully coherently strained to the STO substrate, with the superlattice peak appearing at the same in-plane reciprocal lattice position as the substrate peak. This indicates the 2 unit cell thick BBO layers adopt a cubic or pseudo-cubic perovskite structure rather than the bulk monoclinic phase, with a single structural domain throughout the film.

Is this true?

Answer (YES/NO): NO